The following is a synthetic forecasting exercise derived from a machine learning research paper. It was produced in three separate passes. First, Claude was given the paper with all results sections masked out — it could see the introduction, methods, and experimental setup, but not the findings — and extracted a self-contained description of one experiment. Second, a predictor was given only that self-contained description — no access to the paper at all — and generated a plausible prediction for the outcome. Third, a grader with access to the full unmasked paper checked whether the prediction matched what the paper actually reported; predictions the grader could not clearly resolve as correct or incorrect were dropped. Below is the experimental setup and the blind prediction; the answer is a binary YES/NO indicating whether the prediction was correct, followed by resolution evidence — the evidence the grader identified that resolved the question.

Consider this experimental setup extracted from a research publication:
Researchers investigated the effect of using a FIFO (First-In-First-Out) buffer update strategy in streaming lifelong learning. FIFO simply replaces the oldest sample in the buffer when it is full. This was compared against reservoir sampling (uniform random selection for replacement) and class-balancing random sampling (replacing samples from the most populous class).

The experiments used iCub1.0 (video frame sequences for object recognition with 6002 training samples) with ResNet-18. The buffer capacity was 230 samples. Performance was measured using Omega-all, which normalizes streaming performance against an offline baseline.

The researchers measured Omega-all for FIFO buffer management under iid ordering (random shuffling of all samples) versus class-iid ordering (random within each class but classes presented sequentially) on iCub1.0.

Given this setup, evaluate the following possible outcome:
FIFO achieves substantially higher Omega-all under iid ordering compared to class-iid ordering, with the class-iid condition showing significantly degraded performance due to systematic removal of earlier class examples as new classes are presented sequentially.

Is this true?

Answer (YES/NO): YES